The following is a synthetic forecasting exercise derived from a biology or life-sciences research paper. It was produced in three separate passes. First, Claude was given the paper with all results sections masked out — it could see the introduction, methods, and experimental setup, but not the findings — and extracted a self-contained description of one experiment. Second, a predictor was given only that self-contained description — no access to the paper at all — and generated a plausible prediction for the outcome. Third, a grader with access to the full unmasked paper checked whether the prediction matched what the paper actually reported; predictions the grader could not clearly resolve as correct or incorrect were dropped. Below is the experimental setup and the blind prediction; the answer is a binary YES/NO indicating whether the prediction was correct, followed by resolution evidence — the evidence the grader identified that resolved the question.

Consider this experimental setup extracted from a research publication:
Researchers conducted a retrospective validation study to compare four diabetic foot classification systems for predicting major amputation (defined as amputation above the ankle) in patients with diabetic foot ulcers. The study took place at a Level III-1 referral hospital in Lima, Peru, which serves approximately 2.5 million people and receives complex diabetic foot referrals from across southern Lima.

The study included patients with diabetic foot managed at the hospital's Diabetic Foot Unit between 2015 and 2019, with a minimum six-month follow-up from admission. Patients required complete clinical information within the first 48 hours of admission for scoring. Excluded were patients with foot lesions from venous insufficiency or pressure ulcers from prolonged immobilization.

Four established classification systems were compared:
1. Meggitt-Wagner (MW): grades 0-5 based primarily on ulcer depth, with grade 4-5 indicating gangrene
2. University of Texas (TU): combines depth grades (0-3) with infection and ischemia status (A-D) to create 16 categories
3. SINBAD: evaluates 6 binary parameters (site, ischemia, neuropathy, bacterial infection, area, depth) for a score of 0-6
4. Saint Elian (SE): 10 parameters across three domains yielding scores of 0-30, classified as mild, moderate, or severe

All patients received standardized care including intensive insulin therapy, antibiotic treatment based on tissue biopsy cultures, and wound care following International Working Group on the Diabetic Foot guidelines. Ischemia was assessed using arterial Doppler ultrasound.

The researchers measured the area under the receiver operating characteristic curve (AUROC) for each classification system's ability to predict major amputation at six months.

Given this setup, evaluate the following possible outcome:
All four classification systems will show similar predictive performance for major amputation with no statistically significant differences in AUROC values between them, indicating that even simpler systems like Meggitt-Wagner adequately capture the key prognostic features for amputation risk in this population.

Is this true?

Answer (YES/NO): NO